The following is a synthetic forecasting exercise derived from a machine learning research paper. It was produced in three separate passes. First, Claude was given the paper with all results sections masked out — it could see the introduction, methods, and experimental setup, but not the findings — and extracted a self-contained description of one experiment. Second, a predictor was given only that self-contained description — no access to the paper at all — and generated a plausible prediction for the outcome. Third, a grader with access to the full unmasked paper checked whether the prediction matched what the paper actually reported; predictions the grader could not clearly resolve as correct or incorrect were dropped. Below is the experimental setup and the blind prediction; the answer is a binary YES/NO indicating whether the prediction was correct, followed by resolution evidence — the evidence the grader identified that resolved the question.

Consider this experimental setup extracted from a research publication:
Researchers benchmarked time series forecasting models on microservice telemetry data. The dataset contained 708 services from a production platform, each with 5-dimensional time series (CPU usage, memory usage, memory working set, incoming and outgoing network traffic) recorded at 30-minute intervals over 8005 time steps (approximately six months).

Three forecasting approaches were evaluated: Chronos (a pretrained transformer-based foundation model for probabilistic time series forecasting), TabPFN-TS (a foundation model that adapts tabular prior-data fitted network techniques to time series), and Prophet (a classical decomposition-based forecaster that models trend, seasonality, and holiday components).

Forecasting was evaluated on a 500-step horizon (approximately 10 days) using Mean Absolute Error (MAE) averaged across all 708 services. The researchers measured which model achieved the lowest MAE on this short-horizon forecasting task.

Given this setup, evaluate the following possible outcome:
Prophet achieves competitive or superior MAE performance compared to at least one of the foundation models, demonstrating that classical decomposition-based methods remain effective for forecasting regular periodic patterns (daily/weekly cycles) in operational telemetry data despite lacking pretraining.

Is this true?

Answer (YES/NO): YES